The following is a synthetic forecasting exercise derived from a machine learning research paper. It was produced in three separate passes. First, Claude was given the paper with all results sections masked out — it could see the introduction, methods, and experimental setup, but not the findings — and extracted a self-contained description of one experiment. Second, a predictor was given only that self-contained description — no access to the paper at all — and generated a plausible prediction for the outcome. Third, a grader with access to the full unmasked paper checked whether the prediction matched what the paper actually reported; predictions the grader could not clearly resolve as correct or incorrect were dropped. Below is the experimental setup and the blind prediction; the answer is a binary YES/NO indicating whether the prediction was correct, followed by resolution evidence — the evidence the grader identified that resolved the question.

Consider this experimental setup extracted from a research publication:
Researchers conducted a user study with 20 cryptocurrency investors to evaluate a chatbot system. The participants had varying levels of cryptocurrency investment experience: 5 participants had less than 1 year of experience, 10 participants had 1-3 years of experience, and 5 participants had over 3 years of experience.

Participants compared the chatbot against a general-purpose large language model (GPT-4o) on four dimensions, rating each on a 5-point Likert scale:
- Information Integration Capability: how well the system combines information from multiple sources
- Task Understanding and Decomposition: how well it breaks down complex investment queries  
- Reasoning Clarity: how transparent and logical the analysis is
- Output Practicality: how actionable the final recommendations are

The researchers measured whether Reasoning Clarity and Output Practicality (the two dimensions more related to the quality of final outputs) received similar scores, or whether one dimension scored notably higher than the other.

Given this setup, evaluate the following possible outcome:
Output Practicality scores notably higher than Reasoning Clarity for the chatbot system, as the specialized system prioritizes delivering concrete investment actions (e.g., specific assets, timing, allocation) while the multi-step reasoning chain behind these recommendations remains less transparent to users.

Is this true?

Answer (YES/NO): NO